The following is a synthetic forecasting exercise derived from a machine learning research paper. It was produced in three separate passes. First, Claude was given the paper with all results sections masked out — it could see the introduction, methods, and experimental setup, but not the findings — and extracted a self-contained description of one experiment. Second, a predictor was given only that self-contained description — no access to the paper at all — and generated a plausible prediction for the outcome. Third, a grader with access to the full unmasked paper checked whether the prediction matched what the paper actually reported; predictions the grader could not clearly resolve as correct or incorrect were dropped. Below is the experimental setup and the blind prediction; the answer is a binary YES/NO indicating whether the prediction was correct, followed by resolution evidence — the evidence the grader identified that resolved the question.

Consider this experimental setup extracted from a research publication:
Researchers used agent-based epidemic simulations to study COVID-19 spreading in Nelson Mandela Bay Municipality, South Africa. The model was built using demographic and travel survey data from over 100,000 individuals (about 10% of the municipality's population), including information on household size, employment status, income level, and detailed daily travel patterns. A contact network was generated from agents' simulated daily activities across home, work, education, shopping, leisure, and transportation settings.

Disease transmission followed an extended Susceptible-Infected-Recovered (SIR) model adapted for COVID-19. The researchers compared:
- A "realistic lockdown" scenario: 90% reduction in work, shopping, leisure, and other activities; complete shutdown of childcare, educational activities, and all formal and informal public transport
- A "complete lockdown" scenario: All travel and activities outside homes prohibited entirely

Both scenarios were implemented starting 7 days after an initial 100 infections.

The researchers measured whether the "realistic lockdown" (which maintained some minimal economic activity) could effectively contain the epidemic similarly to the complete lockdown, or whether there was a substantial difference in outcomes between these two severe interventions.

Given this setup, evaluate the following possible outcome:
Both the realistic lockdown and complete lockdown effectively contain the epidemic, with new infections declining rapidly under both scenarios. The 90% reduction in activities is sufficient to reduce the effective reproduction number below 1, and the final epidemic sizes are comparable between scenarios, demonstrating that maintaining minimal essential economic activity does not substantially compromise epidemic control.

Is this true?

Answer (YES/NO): NO